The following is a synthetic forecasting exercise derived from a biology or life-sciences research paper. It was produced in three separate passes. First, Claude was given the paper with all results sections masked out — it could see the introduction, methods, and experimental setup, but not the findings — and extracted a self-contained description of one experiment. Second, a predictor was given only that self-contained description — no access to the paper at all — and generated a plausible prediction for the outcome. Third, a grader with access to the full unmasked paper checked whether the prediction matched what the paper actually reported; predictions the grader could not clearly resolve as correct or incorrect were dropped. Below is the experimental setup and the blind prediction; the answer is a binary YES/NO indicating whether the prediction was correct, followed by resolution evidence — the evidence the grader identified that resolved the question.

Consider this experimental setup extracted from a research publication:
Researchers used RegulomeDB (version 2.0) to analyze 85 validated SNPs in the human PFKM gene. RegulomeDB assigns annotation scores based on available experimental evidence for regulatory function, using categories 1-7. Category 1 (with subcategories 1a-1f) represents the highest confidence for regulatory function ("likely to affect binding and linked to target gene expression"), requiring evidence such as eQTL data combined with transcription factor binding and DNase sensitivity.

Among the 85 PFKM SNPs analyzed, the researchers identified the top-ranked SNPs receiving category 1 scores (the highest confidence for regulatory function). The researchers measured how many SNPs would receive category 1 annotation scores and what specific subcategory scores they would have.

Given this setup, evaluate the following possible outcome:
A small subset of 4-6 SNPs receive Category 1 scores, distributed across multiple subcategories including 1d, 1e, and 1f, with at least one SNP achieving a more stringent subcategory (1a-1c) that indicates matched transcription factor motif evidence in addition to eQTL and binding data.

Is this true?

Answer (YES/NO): NO